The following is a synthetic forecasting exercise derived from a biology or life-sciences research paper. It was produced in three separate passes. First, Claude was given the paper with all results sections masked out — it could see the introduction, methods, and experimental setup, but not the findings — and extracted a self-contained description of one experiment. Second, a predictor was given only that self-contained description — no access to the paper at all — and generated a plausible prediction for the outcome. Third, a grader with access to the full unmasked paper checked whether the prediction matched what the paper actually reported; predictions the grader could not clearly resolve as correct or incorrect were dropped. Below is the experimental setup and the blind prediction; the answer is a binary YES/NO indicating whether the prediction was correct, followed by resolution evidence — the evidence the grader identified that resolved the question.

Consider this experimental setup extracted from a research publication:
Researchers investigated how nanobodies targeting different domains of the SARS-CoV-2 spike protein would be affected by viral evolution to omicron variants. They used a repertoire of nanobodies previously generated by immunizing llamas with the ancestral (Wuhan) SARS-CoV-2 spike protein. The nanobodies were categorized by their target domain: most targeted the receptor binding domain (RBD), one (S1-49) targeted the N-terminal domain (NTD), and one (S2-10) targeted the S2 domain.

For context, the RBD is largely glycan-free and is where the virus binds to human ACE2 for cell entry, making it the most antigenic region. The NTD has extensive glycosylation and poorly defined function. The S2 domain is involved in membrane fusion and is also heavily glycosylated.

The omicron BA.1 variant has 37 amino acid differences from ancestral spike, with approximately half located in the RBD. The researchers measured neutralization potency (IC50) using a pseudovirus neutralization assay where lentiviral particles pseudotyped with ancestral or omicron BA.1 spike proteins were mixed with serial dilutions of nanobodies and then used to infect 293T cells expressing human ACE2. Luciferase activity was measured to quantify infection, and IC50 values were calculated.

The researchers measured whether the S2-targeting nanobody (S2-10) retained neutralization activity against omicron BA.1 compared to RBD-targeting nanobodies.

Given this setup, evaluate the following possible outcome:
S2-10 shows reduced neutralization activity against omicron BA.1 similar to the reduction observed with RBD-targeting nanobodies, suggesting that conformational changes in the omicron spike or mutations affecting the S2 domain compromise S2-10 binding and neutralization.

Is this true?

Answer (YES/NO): NO